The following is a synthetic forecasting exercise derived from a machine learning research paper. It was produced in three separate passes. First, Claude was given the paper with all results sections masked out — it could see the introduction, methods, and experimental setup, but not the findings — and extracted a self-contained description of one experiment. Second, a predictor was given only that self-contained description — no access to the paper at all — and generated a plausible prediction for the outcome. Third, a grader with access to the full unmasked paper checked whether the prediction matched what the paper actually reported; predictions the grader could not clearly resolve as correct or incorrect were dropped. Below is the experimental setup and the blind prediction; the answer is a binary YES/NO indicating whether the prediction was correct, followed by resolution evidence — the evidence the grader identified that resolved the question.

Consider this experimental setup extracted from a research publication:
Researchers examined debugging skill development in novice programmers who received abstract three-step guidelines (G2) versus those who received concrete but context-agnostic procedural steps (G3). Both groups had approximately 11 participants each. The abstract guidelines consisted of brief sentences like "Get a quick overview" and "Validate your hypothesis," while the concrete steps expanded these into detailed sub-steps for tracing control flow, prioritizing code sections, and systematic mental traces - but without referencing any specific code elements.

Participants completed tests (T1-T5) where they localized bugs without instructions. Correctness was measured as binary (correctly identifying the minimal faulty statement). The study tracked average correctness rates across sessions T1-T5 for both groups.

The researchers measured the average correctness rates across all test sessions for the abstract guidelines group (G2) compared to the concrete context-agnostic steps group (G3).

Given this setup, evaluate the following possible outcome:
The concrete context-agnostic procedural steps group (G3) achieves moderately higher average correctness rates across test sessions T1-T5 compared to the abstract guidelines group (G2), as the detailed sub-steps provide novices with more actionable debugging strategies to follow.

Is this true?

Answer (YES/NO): NO